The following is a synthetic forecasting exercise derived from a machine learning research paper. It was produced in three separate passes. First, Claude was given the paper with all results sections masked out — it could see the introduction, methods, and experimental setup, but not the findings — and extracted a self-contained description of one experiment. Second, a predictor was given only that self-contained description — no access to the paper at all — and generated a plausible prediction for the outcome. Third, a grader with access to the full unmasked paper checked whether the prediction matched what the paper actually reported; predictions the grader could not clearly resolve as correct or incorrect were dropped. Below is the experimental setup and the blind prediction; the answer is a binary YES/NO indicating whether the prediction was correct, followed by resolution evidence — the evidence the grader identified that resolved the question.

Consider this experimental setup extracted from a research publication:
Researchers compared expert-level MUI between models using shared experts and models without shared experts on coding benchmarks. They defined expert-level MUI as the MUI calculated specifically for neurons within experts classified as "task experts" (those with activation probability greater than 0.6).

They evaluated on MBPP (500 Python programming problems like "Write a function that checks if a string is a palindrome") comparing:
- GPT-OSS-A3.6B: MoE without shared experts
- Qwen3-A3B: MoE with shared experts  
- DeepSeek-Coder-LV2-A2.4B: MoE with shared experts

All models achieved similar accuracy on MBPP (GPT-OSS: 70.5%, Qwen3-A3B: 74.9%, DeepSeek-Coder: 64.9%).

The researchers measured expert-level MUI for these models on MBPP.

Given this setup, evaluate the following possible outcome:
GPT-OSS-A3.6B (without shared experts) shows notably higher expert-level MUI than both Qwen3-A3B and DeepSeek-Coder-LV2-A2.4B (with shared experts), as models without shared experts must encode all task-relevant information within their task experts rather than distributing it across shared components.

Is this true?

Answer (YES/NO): NO